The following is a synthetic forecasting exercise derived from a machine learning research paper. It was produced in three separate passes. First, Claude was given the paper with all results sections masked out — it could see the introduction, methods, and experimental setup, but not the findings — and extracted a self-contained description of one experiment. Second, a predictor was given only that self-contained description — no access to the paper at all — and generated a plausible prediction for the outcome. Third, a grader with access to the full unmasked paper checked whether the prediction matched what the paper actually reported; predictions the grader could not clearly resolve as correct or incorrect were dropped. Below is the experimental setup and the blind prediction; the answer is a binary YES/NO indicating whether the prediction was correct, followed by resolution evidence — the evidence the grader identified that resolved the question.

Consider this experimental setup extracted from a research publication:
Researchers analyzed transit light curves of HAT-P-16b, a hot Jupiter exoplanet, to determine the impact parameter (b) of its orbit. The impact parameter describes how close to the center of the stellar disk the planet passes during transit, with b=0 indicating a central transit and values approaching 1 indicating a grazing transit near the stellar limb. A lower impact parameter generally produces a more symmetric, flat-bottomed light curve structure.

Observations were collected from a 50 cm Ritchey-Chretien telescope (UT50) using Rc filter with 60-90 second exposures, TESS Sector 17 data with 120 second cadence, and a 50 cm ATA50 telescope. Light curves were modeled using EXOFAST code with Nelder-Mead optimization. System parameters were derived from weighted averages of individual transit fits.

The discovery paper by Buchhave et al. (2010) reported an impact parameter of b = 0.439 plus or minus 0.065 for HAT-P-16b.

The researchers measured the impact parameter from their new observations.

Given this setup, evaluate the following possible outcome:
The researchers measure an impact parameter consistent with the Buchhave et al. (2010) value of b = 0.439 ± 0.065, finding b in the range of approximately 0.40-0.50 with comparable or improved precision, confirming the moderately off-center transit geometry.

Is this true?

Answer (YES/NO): NO